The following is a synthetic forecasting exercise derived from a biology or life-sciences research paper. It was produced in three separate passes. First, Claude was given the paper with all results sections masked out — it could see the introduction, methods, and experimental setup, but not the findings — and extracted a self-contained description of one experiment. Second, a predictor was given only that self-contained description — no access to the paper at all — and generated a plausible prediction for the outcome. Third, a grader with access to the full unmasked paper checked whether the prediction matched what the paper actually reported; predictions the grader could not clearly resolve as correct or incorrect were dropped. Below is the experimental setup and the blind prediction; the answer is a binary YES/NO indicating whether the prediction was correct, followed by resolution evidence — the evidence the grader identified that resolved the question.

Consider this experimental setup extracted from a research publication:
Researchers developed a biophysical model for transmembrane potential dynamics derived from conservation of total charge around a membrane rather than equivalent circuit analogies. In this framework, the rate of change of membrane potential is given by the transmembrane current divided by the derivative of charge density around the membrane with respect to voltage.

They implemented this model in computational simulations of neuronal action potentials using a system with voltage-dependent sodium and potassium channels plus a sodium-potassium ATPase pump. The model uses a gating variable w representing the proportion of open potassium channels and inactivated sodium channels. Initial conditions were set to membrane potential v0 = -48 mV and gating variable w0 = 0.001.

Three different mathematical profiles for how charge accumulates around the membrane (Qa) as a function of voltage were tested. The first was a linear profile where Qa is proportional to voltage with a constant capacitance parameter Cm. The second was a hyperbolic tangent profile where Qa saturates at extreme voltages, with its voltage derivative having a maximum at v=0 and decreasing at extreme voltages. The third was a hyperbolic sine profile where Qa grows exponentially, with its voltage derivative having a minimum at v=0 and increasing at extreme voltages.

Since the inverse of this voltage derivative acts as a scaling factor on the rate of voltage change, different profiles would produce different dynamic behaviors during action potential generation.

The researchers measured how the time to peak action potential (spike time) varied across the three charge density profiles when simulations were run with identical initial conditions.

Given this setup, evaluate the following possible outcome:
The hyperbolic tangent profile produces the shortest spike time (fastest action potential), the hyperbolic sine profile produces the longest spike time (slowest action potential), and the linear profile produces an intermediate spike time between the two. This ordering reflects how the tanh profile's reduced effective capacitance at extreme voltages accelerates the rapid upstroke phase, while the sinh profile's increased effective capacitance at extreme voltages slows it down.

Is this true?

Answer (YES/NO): NO